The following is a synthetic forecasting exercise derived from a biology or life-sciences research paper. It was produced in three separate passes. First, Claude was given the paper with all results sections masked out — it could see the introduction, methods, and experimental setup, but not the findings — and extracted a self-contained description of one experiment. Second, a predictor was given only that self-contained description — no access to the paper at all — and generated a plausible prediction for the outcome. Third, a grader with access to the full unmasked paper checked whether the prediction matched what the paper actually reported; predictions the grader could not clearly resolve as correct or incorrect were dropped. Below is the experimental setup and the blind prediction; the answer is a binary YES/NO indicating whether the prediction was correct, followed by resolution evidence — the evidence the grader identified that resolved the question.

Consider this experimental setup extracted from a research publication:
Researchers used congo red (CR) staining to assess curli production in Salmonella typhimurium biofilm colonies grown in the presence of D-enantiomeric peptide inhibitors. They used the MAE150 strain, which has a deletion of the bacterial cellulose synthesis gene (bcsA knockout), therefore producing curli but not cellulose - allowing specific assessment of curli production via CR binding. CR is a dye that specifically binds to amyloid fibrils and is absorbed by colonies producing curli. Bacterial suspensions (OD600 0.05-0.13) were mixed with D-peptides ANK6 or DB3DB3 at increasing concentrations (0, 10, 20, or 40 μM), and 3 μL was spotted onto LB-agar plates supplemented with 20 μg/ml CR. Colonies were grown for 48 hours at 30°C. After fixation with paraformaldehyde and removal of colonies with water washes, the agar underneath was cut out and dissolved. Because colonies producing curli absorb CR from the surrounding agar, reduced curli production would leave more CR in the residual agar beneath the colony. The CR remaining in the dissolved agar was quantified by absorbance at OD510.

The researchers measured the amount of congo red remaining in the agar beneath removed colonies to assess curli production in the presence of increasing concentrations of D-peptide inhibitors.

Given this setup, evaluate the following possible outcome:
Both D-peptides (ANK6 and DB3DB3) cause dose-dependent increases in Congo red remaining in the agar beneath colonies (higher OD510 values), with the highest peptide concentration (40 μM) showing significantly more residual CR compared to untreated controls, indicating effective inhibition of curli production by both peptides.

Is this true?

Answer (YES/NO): YES